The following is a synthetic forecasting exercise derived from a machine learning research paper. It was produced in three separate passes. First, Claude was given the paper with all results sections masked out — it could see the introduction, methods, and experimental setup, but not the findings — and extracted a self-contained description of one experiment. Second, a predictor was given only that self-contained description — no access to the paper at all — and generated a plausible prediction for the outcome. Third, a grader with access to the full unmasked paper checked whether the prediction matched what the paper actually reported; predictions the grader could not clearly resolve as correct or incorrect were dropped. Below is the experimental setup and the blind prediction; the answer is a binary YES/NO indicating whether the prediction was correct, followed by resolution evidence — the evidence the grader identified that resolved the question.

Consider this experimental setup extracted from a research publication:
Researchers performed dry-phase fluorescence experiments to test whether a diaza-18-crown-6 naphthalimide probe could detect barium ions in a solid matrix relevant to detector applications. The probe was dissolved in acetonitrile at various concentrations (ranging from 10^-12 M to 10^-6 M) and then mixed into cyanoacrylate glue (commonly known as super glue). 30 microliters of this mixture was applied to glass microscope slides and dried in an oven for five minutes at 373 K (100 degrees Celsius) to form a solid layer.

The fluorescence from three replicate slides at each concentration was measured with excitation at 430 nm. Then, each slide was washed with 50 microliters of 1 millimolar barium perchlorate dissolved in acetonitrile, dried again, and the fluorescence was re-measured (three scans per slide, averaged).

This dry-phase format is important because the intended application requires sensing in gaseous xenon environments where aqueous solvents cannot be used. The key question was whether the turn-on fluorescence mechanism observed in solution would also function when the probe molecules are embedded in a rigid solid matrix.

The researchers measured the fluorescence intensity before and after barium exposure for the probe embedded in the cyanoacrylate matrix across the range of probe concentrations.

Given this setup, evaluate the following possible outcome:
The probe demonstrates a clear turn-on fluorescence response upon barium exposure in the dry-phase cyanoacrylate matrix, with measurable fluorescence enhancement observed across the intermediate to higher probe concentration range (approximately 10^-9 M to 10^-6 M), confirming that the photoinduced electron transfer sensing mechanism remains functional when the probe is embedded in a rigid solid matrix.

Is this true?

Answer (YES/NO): NO